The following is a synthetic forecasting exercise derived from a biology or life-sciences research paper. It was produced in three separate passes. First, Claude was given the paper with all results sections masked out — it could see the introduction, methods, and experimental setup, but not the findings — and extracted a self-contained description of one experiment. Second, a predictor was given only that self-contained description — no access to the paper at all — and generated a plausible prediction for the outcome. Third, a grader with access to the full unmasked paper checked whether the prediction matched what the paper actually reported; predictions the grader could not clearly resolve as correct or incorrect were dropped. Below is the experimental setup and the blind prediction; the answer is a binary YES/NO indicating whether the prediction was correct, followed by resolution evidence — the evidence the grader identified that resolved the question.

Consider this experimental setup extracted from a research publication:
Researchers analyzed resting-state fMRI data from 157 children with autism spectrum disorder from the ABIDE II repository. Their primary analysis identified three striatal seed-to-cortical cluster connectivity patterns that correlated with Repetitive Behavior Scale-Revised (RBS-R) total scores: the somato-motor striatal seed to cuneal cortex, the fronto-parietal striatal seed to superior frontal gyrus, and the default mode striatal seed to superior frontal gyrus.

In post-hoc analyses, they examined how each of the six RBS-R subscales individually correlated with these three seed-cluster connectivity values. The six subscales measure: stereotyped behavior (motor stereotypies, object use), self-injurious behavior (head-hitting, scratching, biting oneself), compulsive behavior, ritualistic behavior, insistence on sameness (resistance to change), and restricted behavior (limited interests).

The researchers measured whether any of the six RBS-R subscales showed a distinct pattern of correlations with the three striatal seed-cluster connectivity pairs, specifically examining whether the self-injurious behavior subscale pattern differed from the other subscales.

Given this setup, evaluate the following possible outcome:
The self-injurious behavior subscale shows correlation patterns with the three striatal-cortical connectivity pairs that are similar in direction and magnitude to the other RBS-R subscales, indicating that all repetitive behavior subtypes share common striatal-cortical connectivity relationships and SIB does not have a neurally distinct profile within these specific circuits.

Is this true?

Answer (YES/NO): NO